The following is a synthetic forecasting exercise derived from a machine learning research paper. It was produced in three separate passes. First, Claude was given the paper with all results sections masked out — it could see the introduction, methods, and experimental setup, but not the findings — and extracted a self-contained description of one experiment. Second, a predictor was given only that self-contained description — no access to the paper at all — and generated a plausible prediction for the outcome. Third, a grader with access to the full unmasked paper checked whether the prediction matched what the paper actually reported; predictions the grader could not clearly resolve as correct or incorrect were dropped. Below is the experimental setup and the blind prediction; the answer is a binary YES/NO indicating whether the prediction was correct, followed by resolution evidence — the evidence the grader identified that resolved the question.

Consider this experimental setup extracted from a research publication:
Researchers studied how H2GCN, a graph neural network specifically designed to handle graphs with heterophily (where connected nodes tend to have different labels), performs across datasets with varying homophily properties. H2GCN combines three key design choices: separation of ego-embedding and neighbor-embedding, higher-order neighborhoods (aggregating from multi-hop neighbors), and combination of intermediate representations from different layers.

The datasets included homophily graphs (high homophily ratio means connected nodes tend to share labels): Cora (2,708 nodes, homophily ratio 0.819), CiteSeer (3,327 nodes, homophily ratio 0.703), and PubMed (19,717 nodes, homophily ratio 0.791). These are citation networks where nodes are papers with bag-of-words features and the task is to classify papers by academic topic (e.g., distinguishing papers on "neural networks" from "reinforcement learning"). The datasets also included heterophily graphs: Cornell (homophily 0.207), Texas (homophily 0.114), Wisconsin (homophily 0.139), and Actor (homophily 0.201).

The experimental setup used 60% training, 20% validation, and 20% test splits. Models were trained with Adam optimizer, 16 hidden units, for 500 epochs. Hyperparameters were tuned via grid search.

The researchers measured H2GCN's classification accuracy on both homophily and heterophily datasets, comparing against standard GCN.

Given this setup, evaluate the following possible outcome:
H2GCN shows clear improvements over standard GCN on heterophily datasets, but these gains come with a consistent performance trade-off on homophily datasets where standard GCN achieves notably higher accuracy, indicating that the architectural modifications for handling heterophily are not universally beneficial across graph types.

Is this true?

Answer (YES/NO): YES